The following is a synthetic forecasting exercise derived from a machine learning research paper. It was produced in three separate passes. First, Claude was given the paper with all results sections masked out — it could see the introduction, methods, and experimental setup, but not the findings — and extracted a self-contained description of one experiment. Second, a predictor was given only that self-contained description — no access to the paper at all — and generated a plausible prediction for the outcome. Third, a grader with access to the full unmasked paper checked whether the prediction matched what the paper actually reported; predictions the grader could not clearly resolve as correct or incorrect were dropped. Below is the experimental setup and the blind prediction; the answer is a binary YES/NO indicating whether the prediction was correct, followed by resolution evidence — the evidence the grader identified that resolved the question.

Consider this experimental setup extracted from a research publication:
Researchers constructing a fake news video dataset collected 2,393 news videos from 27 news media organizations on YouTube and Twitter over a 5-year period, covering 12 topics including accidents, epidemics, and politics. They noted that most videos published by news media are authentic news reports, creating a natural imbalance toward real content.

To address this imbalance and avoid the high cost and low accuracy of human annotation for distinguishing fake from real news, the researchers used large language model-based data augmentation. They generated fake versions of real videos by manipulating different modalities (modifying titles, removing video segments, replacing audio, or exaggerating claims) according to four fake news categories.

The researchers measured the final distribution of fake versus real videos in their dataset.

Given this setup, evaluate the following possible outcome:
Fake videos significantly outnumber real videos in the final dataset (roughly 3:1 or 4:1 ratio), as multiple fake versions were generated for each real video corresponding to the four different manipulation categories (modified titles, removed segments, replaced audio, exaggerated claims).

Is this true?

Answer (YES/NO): NO